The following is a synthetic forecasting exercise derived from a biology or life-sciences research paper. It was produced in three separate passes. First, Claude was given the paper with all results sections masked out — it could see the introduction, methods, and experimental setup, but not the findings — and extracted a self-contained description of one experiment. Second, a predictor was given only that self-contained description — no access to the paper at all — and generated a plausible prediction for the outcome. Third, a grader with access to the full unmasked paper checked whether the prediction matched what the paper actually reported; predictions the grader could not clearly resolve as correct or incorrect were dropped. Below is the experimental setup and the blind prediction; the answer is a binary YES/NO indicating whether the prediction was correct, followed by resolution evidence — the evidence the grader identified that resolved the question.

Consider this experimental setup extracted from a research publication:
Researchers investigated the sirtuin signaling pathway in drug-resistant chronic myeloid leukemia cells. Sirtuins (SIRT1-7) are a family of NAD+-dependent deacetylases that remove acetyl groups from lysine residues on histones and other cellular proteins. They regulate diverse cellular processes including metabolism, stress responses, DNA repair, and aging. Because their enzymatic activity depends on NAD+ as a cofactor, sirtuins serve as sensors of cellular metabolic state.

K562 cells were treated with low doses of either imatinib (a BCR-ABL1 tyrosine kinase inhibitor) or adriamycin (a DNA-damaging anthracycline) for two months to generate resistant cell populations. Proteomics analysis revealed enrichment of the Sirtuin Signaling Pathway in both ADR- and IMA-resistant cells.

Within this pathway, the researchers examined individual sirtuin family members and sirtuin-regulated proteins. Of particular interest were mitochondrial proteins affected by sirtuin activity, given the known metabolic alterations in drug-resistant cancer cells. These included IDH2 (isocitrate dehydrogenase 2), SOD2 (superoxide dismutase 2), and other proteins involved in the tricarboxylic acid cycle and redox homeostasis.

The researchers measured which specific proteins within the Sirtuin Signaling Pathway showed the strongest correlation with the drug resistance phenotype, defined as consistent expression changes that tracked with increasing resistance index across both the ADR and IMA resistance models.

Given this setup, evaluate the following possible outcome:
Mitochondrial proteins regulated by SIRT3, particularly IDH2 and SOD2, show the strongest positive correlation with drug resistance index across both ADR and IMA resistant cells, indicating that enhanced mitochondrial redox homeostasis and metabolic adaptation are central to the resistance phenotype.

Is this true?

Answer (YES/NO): NO